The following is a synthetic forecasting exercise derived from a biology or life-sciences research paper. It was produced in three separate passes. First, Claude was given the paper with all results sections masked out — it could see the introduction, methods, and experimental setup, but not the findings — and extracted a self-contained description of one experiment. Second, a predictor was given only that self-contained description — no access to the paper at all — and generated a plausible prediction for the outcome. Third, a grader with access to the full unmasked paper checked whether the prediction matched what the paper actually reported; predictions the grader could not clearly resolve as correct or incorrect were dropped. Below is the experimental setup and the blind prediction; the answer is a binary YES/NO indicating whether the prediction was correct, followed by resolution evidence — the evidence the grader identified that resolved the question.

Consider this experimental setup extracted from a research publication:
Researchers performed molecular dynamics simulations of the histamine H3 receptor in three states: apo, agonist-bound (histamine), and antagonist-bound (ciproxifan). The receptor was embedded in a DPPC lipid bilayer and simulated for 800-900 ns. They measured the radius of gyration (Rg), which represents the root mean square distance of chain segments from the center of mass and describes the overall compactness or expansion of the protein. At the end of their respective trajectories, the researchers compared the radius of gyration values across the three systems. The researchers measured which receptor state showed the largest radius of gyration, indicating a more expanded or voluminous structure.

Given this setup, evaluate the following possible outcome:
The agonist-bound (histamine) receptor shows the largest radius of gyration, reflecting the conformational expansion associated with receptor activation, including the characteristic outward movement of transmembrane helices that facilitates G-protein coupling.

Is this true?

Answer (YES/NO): YES